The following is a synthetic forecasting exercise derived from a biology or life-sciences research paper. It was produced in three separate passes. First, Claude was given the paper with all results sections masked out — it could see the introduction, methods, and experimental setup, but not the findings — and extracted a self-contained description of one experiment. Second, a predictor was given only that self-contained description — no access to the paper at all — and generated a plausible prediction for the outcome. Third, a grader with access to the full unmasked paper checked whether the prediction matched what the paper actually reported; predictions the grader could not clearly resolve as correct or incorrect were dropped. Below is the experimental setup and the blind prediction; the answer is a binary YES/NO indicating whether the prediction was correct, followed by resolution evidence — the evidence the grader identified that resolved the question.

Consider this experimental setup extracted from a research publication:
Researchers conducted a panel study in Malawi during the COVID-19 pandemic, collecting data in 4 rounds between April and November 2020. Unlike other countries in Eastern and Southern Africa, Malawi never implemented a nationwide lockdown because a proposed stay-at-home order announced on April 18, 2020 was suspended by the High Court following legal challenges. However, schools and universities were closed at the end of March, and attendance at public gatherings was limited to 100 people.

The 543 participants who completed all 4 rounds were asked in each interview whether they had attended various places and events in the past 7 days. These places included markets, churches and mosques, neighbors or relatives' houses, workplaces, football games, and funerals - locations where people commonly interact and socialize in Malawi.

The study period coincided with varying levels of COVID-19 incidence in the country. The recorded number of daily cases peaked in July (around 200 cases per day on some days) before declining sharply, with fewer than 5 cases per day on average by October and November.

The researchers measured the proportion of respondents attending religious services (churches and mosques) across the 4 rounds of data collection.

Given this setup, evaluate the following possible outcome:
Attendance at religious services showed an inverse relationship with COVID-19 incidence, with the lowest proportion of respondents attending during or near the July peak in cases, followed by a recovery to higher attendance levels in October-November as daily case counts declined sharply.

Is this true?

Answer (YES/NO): NO